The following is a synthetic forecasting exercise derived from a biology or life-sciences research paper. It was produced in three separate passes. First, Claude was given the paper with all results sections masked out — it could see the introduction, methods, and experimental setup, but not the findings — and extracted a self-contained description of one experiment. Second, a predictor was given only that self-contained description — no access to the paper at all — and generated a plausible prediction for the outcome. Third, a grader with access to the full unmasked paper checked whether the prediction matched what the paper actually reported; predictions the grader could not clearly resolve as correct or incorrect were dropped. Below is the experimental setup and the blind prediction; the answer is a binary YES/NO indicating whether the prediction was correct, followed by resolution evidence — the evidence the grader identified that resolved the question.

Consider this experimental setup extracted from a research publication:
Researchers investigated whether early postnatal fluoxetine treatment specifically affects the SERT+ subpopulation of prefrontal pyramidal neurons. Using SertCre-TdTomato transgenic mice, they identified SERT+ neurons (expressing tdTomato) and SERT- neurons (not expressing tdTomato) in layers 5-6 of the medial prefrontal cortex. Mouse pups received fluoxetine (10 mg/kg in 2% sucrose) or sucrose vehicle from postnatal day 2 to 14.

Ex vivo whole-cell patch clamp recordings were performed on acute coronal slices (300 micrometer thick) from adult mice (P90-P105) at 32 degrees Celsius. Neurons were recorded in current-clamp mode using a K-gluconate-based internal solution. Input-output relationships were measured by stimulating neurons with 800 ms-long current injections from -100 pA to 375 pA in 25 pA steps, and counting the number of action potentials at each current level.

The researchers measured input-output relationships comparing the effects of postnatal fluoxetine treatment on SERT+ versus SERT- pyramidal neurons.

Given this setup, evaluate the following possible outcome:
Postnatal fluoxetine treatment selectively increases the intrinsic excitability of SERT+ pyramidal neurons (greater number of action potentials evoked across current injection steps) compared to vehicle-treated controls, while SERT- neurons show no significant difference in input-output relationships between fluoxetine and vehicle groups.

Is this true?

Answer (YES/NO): NO